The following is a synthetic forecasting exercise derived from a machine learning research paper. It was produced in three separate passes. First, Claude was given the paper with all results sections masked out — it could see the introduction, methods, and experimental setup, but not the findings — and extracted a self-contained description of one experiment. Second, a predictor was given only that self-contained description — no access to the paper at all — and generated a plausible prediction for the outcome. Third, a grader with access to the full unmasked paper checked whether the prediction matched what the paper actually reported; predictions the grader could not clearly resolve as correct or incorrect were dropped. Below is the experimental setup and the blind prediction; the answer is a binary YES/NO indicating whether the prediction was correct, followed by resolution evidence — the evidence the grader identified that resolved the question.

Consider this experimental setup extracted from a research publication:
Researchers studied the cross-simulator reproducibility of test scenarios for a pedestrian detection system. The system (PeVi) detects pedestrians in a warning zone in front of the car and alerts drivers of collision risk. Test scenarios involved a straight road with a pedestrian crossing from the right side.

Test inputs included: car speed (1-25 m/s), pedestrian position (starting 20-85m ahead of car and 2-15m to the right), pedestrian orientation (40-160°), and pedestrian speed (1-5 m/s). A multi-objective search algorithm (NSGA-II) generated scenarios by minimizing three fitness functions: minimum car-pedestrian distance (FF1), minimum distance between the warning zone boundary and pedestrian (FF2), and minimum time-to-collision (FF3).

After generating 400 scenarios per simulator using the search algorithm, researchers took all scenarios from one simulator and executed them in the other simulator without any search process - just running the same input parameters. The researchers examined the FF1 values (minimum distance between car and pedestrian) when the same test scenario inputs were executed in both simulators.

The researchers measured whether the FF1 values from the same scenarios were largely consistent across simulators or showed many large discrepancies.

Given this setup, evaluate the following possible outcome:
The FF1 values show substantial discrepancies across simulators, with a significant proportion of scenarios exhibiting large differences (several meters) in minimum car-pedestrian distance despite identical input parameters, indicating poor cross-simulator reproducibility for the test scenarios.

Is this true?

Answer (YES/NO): NO